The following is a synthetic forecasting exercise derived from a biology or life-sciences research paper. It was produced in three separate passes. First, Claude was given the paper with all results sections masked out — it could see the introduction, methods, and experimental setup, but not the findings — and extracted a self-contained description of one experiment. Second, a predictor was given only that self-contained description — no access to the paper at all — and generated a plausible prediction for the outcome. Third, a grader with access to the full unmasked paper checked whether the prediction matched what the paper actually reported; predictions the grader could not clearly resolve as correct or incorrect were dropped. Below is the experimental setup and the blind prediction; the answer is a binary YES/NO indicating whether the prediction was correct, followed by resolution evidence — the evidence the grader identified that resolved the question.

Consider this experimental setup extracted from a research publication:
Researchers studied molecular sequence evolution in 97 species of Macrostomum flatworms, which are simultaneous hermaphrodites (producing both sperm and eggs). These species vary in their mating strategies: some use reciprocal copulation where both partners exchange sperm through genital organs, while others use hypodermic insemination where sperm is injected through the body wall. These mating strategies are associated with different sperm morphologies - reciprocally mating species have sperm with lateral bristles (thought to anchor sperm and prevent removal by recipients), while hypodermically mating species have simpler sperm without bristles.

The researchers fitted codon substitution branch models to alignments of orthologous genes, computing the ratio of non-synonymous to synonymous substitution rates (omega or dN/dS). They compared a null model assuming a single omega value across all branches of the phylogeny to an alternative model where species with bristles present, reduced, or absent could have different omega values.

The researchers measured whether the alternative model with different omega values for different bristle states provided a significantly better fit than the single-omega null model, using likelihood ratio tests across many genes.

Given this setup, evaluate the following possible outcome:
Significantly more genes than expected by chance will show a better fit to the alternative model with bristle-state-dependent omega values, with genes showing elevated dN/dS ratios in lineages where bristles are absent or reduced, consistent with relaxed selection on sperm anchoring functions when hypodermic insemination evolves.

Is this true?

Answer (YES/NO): YES